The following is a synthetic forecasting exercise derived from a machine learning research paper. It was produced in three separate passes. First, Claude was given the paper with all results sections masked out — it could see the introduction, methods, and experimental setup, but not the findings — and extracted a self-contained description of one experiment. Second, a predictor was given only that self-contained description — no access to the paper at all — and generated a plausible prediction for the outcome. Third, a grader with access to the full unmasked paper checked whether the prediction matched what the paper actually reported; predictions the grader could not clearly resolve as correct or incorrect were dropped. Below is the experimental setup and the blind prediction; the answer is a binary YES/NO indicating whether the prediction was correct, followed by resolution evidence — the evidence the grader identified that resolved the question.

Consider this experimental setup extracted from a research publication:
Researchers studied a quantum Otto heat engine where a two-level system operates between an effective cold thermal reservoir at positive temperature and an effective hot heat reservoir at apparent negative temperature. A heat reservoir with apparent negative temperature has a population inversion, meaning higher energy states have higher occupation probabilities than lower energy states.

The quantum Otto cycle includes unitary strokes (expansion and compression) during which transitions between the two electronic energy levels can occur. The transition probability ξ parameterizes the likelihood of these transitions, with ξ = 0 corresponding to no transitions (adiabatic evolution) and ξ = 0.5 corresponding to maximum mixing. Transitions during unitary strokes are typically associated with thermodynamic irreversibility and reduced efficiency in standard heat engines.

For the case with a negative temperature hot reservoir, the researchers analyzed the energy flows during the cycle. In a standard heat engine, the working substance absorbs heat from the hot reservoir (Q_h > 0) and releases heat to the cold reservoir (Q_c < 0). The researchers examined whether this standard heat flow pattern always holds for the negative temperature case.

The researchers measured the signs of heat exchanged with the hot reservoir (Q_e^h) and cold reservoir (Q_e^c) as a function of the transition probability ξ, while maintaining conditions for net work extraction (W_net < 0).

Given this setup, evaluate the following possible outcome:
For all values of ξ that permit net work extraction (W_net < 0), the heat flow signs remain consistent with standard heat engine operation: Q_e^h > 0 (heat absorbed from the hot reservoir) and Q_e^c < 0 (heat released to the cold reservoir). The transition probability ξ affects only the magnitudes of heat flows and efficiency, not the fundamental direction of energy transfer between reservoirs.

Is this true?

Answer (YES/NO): NO